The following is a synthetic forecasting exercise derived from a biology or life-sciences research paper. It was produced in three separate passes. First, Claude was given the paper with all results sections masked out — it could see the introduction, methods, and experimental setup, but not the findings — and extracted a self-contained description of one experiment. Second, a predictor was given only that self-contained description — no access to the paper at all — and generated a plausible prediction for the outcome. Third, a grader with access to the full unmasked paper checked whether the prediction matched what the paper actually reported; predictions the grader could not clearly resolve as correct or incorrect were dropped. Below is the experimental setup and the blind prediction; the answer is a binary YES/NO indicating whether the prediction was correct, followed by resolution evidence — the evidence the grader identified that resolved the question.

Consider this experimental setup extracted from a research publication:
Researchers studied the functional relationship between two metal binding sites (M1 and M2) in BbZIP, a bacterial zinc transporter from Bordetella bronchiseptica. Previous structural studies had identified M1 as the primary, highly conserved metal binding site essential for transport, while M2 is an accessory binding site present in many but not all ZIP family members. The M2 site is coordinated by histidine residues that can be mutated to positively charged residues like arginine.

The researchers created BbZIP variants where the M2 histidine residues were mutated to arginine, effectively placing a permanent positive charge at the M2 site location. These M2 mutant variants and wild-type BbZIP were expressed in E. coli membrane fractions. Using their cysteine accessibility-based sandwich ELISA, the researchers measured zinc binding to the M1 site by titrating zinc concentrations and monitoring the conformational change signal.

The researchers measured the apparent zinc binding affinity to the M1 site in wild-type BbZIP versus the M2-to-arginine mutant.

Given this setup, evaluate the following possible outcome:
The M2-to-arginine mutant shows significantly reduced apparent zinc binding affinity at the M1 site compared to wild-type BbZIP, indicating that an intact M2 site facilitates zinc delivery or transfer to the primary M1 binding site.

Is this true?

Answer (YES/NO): YES